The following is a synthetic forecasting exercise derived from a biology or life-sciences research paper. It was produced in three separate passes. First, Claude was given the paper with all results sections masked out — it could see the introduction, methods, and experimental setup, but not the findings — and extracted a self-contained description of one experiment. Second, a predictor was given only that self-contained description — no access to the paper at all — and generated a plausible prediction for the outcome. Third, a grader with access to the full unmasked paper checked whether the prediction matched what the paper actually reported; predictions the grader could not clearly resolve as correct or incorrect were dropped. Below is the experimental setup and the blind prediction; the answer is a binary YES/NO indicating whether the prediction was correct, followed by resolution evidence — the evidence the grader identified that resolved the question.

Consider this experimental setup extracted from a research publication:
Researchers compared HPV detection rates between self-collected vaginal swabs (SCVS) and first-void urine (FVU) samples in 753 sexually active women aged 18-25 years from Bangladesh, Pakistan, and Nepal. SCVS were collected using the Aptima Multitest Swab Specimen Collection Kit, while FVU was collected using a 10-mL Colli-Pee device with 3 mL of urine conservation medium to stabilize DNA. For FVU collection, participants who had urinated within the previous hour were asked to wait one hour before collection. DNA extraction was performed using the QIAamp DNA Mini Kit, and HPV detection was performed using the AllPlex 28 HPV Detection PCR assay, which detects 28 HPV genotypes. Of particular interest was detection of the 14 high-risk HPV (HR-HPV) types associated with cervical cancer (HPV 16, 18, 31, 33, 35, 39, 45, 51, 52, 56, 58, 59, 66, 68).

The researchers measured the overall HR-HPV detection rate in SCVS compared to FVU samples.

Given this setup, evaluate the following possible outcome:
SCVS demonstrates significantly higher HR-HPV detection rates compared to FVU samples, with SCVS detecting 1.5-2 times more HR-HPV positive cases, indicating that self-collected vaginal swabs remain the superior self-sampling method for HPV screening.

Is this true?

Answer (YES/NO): NO